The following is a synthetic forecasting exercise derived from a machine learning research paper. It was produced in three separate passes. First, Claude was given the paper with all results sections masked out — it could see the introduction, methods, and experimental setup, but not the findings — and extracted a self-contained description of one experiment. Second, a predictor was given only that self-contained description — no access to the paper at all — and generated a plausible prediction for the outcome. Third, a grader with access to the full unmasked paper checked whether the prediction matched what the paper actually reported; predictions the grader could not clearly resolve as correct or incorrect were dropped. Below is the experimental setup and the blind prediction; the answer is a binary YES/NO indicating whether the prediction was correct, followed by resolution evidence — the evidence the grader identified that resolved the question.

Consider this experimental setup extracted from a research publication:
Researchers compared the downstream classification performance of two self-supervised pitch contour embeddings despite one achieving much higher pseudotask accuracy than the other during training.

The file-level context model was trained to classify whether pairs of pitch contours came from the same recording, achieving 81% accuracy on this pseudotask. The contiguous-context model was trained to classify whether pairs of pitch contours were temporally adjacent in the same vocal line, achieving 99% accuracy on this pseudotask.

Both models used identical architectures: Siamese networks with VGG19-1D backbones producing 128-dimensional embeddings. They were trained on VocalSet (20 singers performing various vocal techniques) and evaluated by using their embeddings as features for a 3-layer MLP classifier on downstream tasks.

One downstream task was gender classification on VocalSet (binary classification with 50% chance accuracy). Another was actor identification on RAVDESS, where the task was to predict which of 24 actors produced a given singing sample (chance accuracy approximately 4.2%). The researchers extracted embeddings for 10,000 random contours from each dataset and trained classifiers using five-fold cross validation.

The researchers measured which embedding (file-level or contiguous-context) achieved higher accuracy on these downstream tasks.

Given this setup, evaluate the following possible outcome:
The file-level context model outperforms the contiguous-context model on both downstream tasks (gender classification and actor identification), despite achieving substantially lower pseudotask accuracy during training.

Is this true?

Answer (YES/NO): YES